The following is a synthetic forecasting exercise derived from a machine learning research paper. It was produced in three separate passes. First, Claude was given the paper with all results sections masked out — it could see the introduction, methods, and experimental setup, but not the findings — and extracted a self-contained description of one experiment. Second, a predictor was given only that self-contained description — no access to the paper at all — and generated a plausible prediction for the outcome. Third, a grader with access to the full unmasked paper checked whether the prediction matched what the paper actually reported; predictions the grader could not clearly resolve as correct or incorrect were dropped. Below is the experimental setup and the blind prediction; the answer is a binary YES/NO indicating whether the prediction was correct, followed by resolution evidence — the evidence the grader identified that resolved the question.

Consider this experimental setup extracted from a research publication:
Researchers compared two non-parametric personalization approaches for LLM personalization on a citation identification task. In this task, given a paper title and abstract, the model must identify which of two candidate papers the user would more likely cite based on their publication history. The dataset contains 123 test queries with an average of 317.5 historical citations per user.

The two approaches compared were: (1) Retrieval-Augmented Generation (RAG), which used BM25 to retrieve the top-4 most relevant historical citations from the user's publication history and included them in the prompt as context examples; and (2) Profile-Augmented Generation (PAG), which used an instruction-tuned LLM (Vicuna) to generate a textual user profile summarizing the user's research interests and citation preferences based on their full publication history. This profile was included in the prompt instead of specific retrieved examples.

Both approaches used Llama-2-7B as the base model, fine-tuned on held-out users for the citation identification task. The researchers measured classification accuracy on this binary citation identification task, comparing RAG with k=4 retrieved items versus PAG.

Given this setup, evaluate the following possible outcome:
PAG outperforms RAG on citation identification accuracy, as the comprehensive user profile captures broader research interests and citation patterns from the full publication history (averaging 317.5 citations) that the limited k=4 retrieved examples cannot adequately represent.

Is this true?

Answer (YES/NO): YES